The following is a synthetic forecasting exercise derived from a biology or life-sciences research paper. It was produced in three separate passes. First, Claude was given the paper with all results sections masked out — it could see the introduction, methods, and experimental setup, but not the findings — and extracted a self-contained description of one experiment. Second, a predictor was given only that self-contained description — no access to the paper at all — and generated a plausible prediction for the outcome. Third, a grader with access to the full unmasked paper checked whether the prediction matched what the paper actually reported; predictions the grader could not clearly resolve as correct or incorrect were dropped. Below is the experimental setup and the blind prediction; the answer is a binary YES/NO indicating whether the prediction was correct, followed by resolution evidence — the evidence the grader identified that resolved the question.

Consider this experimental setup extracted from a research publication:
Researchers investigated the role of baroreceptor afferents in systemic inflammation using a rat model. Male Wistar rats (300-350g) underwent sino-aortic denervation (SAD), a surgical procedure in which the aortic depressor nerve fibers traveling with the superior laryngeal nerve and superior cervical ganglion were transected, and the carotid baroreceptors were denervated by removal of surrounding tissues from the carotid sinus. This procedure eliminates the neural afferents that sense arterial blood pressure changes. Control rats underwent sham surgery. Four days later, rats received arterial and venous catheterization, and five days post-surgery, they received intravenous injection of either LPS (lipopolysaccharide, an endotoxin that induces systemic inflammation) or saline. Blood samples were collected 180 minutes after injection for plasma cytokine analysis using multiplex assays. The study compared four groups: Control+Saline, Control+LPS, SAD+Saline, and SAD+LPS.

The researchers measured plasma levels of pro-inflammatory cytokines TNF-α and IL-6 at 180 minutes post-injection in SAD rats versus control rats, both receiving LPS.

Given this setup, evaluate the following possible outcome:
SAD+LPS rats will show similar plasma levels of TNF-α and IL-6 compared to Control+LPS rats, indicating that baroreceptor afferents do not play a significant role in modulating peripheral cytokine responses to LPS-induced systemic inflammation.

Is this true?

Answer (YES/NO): NO